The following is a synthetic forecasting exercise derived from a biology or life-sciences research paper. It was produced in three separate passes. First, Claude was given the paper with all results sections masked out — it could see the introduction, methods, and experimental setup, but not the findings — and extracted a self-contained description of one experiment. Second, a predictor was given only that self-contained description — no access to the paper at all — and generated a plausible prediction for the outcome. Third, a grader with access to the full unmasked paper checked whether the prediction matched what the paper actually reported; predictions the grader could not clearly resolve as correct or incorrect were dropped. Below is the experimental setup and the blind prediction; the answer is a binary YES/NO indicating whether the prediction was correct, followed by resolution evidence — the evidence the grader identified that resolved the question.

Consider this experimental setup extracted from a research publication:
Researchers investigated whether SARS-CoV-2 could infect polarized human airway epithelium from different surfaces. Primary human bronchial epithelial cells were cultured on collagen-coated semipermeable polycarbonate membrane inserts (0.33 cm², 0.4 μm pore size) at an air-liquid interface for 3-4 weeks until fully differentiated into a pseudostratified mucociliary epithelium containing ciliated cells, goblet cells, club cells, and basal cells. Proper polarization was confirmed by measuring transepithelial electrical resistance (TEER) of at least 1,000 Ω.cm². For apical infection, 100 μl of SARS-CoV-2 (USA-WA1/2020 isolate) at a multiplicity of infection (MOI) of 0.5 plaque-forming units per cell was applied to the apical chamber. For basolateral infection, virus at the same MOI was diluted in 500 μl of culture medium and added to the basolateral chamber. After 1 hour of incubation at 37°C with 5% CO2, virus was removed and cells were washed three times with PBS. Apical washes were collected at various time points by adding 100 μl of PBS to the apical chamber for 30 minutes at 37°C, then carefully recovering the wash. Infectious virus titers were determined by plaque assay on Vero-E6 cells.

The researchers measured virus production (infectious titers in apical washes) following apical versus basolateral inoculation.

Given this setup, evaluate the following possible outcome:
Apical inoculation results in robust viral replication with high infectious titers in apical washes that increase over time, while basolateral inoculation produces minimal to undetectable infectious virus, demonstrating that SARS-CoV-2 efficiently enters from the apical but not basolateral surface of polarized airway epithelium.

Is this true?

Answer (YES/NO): YES